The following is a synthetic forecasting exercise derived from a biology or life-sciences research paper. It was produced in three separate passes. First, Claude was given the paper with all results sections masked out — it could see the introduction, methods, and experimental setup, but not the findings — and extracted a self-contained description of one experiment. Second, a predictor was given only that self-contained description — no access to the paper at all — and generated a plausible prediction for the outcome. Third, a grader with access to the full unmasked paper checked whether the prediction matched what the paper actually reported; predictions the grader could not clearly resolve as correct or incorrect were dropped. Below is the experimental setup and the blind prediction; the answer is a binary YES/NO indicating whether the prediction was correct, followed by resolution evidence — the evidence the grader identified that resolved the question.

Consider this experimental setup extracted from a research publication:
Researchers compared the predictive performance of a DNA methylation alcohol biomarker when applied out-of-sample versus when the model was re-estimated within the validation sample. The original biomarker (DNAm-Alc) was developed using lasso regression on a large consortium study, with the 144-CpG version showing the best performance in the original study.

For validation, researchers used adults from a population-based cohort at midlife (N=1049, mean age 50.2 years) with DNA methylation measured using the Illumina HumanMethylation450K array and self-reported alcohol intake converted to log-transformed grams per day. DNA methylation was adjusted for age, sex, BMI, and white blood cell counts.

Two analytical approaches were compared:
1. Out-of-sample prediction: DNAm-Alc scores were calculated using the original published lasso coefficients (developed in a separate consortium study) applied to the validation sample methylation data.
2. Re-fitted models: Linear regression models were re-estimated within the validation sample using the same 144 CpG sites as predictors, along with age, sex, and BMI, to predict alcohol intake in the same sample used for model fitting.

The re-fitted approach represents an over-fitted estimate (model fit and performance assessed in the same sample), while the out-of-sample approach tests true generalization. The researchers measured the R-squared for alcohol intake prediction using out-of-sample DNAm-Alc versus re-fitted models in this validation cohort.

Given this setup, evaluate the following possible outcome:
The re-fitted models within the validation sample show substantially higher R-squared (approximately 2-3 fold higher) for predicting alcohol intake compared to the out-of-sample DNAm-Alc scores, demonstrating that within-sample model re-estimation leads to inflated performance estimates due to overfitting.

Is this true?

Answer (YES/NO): YES